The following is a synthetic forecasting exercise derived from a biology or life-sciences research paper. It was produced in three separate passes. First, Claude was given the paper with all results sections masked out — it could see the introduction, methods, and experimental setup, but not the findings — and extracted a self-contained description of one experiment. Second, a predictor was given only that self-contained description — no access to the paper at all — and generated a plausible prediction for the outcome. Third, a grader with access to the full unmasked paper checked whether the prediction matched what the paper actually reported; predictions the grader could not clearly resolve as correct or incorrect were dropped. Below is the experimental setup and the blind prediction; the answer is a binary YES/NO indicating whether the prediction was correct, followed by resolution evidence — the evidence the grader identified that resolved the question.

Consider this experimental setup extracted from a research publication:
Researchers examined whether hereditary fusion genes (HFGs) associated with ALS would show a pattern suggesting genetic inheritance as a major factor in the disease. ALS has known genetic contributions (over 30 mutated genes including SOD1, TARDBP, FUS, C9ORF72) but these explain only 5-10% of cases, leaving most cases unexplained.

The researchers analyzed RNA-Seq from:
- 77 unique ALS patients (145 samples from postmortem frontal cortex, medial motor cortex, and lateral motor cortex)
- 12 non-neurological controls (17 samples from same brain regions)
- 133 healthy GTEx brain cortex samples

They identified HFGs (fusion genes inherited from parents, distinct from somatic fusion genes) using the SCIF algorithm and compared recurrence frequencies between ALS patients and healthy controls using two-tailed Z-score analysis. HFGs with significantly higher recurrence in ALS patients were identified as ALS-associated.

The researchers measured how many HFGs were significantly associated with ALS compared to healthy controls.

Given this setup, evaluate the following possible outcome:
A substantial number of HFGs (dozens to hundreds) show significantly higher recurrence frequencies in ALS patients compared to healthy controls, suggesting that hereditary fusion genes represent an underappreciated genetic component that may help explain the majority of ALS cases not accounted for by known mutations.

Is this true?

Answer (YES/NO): YES